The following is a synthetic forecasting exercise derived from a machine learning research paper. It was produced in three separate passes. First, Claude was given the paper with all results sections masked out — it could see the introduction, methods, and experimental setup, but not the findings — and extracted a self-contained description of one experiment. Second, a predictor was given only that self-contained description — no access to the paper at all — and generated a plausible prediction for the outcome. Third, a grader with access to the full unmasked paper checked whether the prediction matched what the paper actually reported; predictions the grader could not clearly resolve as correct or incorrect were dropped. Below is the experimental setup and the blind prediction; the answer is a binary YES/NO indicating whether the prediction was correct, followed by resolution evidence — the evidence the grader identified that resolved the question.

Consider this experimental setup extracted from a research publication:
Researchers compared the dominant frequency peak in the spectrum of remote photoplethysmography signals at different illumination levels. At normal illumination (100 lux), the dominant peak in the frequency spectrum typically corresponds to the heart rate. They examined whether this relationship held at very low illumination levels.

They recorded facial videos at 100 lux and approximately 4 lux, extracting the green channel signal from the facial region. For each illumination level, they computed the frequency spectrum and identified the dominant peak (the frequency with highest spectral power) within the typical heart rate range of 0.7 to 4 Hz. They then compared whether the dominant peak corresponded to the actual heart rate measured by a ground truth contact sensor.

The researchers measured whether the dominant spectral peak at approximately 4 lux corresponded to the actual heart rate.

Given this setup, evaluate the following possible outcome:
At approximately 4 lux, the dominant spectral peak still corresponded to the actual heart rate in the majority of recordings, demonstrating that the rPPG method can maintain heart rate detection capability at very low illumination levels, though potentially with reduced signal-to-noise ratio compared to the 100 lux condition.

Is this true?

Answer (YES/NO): NO